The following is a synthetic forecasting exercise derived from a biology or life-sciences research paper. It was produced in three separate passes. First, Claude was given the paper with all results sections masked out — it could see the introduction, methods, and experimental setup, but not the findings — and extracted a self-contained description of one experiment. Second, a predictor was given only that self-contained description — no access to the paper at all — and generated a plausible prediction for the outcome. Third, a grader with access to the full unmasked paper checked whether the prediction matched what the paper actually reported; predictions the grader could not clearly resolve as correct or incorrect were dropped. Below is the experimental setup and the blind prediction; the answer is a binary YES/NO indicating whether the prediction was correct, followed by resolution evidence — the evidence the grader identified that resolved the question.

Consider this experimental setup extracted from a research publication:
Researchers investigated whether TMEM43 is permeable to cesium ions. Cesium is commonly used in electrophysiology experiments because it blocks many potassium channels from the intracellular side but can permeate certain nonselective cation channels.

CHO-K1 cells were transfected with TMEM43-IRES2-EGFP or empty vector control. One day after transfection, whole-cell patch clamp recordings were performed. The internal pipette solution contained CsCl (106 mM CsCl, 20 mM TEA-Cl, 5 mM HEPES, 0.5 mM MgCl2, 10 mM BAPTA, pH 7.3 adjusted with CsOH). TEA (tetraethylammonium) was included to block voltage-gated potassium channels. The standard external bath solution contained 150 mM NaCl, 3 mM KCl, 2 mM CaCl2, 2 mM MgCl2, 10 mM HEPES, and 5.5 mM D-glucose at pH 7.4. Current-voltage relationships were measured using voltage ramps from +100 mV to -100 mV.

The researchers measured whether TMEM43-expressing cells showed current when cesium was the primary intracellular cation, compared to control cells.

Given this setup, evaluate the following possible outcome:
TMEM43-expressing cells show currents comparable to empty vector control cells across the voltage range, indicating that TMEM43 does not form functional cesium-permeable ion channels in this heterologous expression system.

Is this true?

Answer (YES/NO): NO